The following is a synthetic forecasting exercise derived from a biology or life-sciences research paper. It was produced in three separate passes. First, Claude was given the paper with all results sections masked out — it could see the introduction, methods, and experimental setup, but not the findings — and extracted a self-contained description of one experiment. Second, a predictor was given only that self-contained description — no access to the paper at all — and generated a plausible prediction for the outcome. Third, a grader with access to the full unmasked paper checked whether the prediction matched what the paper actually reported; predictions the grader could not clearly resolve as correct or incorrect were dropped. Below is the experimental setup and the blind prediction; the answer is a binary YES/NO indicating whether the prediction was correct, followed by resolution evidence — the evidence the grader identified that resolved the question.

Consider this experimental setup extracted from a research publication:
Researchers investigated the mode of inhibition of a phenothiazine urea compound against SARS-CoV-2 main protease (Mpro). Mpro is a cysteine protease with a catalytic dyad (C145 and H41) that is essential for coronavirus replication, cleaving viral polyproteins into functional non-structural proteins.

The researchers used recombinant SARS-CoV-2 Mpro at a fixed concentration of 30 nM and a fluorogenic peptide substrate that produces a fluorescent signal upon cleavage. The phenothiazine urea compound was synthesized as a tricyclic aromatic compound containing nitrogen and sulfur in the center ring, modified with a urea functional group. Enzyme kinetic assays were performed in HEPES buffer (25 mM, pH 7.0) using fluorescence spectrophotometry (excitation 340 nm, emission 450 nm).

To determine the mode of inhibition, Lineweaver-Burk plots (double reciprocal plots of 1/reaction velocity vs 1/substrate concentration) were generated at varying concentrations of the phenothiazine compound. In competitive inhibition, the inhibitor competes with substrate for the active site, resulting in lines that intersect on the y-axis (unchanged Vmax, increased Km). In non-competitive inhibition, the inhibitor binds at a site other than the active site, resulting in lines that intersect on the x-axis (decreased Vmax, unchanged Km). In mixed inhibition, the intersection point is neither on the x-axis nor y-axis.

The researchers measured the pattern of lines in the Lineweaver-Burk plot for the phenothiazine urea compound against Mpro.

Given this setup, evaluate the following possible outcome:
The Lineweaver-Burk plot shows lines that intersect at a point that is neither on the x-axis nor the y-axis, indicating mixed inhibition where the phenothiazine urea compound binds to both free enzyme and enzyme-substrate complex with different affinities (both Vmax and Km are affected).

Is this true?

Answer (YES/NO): NO